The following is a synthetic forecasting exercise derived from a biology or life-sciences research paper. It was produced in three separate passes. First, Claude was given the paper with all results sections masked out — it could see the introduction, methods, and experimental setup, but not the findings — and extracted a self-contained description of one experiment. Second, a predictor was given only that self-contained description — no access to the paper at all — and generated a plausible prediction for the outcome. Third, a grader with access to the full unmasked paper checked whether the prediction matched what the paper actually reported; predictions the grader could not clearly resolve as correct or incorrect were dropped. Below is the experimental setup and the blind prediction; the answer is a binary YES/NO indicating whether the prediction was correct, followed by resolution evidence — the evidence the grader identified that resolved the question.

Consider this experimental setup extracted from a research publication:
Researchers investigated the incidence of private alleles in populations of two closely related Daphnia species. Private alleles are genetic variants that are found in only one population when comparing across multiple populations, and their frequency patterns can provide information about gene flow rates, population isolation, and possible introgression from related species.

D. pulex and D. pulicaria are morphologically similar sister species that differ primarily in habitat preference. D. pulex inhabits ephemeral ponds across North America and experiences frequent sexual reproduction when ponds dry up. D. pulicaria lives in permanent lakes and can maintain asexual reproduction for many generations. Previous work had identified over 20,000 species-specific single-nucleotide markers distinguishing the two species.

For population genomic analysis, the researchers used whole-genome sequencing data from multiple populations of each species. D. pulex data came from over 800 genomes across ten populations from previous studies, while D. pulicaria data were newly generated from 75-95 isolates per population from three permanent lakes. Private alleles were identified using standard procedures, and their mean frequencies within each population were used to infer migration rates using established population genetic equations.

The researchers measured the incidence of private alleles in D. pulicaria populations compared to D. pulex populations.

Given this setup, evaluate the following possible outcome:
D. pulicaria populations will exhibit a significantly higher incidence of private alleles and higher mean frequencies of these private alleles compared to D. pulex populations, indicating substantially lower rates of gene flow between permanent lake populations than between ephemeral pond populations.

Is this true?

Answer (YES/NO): YES